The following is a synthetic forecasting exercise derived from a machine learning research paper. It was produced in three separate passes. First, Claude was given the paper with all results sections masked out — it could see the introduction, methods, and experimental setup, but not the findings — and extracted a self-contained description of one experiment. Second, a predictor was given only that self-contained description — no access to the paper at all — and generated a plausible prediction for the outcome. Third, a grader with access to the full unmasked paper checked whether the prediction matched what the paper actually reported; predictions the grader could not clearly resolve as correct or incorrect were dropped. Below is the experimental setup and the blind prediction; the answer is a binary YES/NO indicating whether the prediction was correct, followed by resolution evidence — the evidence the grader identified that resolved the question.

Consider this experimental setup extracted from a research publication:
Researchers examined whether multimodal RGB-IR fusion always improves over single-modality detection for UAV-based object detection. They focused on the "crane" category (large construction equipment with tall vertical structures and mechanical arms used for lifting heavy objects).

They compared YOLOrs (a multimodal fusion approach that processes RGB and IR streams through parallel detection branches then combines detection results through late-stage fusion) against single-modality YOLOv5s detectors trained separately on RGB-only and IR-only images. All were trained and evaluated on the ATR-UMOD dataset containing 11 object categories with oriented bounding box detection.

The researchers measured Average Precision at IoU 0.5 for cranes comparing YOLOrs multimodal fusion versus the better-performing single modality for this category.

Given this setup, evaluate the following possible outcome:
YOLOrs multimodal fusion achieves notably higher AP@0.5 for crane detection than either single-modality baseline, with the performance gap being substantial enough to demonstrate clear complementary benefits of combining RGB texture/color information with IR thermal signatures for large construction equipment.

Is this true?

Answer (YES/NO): NO